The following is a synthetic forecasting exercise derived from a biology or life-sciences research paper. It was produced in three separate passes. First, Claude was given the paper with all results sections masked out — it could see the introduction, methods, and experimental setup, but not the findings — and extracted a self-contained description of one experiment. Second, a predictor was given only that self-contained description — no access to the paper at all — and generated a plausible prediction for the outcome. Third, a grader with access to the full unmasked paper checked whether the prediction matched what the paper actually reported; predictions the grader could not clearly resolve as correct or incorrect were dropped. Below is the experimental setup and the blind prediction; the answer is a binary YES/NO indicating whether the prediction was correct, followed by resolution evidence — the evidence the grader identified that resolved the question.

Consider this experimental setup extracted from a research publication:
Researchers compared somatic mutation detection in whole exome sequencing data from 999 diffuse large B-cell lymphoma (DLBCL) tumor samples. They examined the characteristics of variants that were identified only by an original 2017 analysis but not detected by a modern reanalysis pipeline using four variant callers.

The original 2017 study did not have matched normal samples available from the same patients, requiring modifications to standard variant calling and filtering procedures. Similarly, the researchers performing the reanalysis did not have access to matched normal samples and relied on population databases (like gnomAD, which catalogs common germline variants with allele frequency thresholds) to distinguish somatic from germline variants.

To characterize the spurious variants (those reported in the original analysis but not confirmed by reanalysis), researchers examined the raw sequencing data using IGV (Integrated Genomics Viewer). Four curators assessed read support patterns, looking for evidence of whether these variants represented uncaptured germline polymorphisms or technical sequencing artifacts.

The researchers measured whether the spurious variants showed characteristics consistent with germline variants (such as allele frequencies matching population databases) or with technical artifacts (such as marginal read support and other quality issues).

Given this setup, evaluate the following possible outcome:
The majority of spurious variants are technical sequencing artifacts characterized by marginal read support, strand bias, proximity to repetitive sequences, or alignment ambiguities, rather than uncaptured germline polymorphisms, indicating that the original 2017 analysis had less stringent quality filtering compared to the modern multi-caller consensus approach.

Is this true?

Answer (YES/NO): YES